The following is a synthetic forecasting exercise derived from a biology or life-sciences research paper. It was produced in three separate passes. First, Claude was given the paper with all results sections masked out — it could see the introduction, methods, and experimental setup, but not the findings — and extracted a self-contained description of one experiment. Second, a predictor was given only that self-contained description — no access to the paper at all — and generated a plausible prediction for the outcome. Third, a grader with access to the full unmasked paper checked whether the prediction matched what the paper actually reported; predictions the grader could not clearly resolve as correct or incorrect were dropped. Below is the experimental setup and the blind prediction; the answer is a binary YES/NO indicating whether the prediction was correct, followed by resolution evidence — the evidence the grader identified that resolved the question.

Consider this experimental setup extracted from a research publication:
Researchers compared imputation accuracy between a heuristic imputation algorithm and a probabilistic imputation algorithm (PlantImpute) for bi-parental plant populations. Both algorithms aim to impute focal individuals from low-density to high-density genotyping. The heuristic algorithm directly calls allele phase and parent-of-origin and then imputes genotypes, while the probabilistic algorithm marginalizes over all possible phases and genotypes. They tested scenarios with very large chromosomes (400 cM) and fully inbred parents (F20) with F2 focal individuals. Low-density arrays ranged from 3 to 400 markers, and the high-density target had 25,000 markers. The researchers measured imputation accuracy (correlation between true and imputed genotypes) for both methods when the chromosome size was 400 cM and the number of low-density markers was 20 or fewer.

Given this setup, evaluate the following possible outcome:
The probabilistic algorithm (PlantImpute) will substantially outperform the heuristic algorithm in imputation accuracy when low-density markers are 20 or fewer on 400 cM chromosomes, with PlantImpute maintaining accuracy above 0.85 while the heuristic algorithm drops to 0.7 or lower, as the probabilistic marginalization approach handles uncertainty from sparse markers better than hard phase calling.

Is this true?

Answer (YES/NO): NO